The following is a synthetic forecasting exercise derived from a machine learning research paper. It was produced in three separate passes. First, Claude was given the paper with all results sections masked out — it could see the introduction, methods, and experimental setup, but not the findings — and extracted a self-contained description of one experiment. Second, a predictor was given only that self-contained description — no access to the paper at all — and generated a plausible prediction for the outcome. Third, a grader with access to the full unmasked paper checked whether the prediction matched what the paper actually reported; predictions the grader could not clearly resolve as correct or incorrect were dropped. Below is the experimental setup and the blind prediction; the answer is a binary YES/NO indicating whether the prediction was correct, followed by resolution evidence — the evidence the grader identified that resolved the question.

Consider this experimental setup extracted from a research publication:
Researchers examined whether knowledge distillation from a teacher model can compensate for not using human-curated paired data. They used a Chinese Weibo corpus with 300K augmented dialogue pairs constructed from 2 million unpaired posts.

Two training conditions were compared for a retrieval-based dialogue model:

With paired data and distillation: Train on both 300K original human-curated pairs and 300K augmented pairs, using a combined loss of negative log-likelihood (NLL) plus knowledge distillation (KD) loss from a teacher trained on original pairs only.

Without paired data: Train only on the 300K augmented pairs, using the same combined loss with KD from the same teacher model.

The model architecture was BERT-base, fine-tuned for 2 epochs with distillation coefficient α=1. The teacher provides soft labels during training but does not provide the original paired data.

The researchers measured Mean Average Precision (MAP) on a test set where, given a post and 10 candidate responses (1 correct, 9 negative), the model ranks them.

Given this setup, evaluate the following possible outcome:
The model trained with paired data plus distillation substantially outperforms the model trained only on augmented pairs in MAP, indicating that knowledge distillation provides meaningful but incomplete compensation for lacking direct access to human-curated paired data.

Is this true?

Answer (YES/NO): YES